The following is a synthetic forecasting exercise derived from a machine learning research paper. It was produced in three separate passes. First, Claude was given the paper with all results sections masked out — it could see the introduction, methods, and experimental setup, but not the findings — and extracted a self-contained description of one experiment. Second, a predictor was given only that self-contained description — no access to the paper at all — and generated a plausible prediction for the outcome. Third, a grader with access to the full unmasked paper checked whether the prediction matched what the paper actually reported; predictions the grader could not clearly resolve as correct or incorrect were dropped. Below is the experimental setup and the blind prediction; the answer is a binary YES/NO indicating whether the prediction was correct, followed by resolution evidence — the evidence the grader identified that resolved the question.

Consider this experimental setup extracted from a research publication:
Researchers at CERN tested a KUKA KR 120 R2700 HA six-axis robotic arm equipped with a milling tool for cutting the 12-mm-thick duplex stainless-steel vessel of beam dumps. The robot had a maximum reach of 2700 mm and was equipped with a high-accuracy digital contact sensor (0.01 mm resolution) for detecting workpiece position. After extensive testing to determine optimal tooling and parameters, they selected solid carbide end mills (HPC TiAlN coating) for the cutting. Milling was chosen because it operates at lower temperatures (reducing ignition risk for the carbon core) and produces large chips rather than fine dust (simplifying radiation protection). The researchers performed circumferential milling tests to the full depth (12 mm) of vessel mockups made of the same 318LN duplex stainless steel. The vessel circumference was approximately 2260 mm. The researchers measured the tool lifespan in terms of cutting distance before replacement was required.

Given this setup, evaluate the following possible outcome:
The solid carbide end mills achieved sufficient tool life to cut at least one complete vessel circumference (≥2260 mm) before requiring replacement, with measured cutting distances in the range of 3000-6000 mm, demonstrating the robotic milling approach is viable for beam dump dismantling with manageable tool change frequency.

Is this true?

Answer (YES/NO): NO